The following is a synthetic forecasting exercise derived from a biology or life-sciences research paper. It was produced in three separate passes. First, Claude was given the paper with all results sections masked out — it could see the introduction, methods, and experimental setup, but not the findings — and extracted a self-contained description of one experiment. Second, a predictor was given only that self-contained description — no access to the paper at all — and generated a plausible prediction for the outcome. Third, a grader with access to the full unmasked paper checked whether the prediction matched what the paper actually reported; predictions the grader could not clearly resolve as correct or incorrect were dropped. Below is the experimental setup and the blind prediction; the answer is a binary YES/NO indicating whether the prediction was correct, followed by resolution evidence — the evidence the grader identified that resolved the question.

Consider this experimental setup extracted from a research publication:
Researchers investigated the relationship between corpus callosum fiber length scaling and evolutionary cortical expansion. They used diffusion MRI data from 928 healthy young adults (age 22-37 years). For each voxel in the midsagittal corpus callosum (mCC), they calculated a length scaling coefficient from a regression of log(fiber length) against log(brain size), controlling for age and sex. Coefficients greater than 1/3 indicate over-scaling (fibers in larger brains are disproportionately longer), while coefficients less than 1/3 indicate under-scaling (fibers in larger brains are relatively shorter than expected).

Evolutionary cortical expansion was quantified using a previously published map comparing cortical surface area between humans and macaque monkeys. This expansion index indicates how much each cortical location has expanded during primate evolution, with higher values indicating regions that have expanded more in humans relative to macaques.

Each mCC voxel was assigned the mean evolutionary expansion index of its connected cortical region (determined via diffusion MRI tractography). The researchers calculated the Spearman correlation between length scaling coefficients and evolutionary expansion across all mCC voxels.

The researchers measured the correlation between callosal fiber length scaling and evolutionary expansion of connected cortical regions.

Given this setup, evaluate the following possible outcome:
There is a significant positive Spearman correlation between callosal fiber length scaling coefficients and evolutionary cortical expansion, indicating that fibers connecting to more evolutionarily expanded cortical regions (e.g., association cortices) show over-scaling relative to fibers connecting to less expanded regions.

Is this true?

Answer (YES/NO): YES